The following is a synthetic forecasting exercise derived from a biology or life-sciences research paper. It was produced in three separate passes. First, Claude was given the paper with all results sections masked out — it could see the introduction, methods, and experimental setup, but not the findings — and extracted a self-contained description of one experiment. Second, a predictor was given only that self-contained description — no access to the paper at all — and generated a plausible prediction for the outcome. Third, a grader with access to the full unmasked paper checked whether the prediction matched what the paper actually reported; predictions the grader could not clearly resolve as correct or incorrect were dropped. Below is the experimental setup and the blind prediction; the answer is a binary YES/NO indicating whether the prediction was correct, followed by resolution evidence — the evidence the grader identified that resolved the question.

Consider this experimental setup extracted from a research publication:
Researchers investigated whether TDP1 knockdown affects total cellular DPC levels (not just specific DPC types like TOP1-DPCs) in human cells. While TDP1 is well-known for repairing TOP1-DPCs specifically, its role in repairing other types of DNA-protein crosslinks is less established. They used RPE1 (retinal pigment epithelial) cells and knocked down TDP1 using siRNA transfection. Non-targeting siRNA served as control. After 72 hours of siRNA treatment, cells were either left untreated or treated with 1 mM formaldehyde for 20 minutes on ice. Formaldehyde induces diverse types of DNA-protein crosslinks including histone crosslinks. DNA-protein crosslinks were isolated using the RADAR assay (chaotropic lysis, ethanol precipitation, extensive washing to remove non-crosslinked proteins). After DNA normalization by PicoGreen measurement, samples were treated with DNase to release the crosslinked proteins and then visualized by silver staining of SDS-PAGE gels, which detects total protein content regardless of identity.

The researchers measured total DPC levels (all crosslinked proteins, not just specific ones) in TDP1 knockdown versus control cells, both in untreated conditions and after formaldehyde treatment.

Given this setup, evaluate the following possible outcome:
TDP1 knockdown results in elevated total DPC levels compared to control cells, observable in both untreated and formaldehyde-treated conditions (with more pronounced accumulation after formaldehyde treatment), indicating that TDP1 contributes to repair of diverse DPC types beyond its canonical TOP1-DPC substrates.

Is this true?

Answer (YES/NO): NO